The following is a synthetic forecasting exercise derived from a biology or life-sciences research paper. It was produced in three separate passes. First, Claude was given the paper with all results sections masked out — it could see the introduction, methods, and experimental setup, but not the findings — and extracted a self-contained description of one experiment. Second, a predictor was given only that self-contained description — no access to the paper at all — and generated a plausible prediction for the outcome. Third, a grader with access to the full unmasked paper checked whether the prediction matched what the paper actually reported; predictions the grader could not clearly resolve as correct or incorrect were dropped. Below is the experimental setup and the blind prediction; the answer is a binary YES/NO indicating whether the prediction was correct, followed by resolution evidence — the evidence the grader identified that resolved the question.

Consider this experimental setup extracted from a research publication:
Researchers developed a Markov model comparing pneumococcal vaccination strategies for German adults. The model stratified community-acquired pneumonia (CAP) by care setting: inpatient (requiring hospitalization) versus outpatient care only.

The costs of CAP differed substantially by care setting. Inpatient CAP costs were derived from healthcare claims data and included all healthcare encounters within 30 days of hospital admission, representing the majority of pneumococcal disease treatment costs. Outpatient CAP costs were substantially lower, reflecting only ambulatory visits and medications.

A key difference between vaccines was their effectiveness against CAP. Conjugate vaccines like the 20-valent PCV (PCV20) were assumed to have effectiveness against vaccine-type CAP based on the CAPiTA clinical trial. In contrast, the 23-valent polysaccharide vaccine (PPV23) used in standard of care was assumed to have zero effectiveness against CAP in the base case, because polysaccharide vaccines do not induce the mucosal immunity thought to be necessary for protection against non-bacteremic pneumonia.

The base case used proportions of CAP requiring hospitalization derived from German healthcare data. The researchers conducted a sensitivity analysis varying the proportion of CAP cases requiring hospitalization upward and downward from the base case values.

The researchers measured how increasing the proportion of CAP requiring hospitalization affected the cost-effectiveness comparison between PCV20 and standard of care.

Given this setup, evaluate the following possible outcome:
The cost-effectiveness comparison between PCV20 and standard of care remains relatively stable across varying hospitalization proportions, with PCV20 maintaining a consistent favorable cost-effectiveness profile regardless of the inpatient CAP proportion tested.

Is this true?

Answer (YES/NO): YES